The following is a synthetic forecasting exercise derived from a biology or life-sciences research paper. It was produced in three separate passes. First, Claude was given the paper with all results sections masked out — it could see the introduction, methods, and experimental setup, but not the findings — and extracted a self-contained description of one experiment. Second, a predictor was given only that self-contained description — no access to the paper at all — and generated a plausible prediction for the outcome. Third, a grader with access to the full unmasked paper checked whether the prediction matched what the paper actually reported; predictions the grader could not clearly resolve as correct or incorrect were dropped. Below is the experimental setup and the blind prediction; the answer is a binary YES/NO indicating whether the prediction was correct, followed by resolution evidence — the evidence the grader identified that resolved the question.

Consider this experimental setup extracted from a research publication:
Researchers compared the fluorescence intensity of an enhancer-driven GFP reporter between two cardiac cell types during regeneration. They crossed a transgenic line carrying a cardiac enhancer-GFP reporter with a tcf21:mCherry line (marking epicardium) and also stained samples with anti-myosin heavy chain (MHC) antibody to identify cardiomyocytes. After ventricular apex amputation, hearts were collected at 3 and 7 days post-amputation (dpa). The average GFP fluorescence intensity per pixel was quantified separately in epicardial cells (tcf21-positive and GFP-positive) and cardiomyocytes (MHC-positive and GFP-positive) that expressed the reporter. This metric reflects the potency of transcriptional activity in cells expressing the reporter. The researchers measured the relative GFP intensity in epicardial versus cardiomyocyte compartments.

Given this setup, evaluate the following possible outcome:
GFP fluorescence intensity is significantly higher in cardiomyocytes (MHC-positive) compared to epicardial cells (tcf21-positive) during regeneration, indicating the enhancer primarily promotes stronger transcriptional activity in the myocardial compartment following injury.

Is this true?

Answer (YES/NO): NO